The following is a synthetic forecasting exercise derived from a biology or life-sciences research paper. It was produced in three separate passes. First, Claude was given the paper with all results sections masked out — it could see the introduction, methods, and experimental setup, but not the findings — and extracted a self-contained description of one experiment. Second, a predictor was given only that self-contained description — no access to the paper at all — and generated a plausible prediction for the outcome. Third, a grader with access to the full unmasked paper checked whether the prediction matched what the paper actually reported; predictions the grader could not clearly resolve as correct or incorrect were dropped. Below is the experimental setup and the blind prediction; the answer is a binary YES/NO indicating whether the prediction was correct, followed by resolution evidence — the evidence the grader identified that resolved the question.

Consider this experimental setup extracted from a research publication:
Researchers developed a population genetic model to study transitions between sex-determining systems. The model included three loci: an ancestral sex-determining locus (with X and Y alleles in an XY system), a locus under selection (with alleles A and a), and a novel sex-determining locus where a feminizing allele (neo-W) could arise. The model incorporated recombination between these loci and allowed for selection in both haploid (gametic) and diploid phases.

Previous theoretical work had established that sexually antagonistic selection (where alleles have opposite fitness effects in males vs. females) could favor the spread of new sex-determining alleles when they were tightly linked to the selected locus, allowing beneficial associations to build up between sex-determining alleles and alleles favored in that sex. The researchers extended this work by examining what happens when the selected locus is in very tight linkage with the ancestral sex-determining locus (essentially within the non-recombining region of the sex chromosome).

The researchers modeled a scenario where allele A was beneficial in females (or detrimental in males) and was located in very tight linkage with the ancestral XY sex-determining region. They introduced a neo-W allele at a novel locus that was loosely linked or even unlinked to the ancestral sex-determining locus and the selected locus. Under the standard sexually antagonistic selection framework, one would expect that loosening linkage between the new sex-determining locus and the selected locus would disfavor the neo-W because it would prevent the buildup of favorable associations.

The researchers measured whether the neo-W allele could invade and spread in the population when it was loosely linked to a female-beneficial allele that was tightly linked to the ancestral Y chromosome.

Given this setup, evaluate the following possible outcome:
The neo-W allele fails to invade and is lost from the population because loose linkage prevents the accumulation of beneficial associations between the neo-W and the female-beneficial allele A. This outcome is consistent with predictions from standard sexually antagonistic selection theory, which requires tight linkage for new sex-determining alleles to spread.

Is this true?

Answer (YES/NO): NO